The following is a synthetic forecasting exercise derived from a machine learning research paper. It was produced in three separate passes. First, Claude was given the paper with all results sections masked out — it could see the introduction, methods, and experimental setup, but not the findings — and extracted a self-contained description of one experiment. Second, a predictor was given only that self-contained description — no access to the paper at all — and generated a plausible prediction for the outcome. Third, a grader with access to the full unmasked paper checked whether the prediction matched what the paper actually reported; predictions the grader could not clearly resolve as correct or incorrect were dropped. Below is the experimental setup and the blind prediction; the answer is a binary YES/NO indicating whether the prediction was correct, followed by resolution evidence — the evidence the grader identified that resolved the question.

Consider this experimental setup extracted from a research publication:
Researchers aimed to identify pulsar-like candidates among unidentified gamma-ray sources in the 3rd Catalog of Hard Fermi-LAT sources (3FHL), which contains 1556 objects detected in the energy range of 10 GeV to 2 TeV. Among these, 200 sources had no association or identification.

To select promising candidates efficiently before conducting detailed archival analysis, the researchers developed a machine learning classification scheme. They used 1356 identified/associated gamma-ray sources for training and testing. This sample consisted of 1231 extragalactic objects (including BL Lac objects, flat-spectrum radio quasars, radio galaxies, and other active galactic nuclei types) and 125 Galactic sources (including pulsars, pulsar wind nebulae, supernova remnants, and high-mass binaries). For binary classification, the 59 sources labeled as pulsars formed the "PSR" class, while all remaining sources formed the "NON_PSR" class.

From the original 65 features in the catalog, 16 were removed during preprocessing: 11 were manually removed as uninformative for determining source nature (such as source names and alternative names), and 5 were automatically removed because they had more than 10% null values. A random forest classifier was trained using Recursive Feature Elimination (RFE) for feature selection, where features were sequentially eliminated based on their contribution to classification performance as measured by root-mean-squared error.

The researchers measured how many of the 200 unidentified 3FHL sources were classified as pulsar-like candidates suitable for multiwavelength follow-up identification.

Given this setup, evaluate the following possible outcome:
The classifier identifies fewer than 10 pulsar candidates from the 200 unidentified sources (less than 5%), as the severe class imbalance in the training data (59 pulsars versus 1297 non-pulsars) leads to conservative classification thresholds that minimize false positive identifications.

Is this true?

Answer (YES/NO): NO